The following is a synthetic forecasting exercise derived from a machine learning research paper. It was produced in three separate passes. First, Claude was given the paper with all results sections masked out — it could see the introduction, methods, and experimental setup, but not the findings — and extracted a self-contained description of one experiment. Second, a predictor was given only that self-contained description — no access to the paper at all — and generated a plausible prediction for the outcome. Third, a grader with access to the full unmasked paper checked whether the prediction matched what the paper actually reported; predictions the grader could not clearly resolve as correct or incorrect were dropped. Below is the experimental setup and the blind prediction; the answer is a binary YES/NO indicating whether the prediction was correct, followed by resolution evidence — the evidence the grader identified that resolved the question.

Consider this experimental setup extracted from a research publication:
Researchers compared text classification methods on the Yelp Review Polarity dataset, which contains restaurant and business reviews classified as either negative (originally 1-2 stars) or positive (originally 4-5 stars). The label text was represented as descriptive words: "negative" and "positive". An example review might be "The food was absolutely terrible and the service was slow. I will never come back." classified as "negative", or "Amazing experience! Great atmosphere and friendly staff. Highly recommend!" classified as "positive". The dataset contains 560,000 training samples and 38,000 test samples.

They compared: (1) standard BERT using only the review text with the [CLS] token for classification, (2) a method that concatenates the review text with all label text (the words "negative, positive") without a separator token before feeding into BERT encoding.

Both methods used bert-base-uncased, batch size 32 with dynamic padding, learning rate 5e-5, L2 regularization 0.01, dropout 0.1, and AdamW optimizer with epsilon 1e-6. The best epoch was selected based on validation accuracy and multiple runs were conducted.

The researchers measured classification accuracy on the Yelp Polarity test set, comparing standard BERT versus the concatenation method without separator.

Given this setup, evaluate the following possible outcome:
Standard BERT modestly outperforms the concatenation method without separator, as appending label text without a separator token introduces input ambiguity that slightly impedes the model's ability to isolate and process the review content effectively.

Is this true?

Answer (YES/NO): NO